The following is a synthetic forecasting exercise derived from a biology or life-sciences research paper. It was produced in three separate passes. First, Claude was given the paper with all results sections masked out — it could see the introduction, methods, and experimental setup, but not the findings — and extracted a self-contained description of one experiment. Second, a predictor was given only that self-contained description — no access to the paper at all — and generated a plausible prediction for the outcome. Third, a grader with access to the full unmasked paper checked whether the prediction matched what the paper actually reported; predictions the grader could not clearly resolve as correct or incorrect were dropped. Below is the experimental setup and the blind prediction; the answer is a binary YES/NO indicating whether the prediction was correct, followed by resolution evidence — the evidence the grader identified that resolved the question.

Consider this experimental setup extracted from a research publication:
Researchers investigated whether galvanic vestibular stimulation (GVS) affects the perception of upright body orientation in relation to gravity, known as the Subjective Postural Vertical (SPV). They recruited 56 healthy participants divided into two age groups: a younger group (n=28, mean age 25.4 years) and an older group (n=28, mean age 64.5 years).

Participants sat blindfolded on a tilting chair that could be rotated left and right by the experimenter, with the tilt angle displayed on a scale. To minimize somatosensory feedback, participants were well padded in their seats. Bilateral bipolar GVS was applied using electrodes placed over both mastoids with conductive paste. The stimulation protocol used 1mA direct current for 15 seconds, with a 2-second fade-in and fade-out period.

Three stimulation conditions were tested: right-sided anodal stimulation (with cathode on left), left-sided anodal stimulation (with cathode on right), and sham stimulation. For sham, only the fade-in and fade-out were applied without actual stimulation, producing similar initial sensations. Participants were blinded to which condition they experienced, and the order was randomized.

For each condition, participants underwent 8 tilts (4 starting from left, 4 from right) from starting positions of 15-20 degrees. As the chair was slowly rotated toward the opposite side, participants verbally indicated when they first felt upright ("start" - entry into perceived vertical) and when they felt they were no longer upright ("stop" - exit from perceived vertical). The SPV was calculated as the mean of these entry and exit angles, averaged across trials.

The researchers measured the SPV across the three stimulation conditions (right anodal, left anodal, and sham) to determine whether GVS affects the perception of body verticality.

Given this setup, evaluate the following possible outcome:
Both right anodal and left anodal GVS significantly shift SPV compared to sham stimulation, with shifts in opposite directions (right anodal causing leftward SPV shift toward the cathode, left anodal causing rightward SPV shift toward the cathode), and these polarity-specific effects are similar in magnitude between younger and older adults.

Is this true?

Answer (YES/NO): NO